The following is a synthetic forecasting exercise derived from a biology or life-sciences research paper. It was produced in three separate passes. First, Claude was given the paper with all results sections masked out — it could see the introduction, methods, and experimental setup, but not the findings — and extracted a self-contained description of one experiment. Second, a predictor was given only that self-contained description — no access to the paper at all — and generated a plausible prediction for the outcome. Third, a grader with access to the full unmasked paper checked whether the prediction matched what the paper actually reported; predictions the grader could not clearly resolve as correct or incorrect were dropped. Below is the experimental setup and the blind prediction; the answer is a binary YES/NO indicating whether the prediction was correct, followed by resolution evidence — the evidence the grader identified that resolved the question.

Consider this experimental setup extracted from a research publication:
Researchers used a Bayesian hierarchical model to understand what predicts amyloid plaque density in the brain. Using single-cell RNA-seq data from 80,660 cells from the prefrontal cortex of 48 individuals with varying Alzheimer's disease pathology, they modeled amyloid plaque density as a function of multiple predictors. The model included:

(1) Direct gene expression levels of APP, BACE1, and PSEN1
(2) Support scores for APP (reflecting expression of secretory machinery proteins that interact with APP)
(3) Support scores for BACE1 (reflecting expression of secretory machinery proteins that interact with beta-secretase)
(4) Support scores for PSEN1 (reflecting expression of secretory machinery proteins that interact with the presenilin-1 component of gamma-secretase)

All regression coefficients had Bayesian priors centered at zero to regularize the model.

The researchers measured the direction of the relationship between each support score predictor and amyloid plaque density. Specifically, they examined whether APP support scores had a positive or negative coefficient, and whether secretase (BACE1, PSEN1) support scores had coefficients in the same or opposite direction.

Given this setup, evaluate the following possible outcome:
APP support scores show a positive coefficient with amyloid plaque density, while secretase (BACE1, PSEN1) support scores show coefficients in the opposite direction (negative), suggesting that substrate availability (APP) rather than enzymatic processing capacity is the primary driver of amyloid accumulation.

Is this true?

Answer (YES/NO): NO